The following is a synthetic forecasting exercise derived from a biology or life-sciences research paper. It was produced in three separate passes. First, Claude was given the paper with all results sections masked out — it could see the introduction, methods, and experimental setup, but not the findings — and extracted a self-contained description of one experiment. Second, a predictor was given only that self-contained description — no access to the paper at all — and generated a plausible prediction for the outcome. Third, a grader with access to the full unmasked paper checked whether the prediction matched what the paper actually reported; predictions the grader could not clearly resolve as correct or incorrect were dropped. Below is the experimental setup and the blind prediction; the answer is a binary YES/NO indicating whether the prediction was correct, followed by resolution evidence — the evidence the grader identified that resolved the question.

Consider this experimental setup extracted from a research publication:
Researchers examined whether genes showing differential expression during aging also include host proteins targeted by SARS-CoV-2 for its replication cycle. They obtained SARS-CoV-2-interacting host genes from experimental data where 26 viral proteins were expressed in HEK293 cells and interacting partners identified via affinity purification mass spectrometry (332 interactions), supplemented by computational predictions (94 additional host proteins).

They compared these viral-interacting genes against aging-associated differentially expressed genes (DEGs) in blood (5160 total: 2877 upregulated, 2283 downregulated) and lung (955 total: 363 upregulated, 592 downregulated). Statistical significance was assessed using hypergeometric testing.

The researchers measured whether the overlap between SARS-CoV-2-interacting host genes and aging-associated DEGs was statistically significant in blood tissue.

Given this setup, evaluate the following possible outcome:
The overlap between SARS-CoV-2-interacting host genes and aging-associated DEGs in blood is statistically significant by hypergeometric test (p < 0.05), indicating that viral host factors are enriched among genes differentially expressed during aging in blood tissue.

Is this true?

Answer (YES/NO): YES